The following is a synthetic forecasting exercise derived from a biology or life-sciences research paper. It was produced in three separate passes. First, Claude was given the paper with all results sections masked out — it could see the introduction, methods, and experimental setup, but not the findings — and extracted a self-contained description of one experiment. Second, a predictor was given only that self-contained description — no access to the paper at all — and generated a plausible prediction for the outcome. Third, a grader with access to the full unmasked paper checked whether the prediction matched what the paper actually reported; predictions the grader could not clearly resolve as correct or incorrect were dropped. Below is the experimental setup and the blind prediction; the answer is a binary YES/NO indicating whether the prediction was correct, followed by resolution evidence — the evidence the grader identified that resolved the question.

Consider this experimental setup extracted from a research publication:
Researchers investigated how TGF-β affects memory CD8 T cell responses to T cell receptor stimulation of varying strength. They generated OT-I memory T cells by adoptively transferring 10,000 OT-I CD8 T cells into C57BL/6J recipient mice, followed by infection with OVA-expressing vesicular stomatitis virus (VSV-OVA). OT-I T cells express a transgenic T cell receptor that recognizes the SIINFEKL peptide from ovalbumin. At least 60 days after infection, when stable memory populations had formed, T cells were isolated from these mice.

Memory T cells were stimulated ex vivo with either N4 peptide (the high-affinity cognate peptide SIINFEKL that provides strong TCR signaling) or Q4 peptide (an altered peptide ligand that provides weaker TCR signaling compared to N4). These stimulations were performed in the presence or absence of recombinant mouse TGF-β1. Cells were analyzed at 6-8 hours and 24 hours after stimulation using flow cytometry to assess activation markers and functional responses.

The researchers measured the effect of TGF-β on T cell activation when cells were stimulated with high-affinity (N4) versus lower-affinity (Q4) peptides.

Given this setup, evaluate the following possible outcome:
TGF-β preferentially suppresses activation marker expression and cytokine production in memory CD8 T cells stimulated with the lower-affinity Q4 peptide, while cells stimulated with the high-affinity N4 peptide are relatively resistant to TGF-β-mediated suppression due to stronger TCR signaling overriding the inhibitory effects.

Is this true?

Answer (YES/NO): NO